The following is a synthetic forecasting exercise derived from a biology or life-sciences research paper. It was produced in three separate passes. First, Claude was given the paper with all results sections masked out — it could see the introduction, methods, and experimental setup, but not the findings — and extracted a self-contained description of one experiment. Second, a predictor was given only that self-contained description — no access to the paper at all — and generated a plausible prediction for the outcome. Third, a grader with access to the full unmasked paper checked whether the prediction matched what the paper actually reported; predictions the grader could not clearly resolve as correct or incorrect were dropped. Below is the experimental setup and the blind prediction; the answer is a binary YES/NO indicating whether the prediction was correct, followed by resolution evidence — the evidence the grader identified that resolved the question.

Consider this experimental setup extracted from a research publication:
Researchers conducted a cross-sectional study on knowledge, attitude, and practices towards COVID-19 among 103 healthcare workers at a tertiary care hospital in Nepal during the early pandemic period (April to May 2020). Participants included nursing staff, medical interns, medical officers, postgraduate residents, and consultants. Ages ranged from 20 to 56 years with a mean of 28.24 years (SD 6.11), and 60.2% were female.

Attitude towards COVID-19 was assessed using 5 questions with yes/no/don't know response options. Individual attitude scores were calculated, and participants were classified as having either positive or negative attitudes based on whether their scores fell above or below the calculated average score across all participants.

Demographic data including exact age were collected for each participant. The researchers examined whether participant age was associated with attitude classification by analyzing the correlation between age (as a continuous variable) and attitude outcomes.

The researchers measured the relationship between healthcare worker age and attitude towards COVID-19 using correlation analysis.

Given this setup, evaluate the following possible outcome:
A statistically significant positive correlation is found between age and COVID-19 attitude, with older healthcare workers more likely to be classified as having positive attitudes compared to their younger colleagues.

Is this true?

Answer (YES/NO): YES